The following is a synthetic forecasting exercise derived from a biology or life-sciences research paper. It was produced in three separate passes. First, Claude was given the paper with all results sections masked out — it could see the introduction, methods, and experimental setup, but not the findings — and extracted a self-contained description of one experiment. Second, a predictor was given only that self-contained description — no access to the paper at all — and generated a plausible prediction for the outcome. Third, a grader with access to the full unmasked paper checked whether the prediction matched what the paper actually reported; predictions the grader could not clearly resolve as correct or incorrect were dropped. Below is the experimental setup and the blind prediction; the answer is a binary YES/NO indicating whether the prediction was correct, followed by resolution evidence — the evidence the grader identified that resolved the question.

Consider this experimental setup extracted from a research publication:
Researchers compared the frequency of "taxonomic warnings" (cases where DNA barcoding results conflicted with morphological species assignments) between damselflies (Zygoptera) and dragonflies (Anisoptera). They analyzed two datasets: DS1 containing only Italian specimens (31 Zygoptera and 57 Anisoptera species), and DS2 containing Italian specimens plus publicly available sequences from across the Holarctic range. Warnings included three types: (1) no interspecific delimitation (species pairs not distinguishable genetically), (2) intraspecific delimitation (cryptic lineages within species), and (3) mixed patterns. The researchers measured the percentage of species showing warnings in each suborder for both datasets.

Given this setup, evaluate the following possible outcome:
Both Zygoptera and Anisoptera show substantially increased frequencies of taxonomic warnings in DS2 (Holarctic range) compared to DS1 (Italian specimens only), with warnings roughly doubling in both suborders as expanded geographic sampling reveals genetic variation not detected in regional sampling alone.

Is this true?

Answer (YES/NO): NO